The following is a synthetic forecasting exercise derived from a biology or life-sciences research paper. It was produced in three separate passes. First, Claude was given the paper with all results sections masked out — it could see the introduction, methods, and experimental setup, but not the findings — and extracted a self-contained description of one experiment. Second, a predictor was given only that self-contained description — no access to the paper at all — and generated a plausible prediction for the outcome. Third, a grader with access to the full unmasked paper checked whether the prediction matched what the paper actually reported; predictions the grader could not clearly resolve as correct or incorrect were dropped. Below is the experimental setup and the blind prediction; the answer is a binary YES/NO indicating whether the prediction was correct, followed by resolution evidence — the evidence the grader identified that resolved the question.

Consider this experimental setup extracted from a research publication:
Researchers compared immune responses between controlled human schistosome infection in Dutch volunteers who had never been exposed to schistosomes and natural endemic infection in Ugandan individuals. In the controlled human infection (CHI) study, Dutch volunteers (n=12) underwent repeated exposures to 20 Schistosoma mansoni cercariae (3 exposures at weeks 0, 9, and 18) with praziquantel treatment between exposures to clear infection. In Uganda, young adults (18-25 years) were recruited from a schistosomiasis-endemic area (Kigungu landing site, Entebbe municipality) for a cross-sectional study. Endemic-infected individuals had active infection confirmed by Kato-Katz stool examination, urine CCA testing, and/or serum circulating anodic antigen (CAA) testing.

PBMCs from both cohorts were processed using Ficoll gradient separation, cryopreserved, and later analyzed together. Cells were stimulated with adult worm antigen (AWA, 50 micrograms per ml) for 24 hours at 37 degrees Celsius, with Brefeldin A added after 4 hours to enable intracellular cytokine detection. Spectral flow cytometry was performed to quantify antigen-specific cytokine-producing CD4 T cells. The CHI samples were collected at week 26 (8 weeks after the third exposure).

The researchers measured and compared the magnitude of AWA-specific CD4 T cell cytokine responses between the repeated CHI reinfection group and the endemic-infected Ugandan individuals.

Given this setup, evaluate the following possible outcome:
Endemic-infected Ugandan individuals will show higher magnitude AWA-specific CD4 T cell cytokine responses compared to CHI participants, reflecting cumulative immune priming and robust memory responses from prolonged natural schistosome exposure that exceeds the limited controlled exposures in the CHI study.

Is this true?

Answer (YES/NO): NO